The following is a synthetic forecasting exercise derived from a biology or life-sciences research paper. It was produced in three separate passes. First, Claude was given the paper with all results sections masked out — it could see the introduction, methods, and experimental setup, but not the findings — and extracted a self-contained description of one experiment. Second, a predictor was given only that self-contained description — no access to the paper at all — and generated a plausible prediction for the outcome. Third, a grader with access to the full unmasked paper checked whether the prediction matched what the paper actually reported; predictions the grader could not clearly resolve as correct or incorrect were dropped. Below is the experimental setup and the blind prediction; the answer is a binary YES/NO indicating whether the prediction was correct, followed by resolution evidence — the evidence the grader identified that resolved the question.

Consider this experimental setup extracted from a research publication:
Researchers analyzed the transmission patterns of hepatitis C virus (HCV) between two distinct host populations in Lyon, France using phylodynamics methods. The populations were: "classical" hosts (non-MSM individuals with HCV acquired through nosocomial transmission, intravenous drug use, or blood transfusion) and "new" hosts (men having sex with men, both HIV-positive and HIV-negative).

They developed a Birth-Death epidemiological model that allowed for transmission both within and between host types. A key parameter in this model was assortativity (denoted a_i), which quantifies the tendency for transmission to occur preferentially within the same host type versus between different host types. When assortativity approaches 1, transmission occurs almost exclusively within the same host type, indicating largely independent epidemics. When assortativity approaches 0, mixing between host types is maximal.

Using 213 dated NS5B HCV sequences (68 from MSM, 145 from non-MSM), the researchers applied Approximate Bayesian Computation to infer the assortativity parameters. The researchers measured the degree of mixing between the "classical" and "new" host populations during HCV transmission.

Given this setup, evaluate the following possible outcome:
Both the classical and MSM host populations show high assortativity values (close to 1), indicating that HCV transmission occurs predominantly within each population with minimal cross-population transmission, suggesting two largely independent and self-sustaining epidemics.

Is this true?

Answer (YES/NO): YES